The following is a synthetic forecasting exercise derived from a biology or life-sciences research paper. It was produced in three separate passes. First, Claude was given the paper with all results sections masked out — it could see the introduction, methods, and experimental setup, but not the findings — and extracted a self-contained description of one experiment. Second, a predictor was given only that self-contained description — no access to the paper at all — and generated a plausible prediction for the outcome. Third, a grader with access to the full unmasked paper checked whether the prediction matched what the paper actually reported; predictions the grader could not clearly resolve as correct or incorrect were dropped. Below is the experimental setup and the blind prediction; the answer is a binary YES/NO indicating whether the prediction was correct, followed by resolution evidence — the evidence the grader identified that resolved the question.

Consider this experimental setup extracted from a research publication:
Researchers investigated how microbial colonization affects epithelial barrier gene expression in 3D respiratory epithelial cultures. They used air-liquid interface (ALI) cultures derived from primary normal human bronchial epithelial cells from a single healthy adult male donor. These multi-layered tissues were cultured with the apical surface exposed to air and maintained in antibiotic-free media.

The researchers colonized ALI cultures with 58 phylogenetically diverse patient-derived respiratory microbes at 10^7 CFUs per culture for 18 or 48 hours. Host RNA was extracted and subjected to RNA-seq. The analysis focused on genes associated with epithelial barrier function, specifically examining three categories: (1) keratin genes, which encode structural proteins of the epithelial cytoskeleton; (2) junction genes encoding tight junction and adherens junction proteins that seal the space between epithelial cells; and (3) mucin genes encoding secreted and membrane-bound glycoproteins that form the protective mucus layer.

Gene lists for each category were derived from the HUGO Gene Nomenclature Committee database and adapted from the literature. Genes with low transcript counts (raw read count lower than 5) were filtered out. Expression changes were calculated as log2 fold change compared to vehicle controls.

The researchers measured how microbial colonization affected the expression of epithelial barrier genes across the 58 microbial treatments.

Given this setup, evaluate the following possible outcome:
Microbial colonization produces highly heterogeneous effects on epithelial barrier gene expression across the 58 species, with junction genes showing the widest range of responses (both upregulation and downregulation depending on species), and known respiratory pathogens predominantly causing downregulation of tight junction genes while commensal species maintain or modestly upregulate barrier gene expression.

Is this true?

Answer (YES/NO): NO